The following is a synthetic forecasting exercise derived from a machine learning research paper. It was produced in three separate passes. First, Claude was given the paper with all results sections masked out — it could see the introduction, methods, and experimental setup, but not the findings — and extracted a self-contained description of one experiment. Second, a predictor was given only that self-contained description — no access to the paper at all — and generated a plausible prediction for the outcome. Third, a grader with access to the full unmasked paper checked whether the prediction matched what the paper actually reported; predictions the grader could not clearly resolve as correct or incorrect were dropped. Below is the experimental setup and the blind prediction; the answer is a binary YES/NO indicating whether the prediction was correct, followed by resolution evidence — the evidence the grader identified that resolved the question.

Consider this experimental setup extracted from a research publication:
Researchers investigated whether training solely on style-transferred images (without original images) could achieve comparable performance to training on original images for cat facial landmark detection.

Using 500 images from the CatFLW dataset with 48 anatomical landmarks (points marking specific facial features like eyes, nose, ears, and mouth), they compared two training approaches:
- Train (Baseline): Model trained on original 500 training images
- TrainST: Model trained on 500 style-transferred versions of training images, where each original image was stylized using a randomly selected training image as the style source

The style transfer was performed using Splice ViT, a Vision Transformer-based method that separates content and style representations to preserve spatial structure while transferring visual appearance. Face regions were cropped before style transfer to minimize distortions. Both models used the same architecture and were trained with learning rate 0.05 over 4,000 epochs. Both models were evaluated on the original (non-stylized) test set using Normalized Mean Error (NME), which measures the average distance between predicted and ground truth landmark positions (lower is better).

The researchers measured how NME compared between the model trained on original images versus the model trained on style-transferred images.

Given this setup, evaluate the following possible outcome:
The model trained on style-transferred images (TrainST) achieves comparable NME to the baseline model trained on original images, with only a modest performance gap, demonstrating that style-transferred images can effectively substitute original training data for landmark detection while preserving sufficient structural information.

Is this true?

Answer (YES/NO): NO